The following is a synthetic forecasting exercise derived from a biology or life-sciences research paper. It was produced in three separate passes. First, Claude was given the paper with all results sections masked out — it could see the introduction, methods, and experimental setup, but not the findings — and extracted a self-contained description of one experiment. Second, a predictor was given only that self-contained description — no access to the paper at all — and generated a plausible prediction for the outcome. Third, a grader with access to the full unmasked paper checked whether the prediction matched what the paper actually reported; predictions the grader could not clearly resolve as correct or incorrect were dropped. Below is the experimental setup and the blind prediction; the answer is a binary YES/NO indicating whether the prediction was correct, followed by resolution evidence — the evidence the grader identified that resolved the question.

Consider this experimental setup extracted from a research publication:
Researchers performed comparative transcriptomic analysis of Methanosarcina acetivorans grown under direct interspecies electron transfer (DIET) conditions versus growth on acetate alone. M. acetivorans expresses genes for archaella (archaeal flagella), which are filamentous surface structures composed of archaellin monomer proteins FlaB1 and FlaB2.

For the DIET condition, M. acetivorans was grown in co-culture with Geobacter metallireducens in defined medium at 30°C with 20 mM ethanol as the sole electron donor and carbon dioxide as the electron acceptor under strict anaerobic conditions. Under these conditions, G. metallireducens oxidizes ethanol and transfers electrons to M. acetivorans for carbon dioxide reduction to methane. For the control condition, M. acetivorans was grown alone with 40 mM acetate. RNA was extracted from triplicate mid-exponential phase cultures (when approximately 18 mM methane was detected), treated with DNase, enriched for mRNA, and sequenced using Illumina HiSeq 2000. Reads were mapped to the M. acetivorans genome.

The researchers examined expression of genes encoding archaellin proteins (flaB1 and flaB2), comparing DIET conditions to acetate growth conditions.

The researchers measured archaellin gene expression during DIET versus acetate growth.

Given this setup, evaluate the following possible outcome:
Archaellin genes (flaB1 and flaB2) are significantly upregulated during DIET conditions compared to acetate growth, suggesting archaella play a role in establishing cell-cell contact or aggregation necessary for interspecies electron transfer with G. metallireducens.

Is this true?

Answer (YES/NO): NO